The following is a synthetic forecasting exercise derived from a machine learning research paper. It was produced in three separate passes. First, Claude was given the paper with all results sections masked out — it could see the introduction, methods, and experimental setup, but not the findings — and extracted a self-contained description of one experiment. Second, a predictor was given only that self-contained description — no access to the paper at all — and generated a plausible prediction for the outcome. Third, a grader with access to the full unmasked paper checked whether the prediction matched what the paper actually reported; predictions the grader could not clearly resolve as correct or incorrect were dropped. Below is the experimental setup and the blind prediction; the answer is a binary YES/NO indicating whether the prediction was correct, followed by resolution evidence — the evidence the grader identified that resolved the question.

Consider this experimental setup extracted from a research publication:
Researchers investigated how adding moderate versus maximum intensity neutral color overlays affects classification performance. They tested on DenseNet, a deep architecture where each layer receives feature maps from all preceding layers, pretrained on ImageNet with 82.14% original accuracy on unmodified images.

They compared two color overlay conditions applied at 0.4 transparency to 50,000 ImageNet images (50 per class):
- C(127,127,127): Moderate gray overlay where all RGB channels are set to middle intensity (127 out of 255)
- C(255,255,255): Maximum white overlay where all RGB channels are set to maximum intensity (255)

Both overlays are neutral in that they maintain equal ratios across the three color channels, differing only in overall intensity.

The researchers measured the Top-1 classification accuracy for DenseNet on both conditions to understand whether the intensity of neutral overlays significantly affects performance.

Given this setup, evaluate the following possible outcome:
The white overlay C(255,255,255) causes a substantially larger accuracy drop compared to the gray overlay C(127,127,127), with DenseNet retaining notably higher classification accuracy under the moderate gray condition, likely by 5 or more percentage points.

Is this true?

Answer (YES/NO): NO